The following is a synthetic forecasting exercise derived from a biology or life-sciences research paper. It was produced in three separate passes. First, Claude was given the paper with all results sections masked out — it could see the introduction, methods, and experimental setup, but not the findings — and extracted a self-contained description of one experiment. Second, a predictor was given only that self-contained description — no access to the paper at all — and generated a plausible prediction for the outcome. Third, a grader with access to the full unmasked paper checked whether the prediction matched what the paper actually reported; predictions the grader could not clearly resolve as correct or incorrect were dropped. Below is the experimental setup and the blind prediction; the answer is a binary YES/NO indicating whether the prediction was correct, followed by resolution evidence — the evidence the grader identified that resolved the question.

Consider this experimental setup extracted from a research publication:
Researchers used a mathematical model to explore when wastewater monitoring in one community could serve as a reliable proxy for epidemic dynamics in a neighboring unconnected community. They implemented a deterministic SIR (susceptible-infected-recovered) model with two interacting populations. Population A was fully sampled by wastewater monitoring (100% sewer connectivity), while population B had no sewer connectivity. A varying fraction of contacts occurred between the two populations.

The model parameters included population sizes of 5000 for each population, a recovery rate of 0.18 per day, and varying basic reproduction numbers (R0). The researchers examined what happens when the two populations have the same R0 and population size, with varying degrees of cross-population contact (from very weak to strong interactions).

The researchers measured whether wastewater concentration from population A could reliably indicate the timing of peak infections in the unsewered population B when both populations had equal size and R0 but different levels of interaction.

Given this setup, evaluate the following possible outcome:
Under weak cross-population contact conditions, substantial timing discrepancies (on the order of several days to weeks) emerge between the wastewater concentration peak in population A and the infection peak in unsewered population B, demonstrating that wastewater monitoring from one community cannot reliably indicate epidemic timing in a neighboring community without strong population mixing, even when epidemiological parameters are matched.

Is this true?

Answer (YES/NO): YES